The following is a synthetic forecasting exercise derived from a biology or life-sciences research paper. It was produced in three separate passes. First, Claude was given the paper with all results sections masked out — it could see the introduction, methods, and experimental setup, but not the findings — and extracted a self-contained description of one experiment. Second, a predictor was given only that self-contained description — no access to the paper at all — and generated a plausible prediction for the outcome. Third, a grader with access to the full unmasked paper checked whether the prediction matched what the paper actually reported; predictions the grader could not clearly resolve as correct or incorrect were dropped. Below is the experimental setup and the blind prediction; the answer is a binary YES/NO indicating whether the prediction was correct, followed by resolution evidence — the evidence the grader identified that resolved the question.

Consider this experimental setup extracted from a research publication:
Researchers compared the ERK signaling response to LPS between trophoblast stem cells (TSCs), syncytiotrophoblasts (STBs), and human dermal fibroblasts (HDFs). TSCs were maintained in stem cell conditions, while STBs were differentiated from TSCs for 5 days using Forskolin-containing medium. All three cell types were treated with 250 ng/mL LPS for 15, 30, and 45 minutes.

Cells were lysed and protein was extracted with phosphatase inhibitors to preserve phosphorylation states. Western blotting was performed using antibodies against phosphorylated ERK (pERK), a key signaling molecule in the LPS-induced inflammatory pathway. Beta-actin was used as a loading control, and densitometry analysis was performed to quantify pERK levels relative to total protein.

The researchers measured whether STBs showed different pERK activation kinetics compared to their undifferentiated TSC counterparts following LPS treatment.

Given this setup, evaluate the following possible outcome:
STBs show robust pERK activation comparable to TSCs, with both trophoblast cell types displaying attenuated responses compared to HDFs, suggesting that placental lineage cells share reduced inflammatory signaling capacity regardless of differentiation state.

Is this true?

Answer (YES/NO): NO